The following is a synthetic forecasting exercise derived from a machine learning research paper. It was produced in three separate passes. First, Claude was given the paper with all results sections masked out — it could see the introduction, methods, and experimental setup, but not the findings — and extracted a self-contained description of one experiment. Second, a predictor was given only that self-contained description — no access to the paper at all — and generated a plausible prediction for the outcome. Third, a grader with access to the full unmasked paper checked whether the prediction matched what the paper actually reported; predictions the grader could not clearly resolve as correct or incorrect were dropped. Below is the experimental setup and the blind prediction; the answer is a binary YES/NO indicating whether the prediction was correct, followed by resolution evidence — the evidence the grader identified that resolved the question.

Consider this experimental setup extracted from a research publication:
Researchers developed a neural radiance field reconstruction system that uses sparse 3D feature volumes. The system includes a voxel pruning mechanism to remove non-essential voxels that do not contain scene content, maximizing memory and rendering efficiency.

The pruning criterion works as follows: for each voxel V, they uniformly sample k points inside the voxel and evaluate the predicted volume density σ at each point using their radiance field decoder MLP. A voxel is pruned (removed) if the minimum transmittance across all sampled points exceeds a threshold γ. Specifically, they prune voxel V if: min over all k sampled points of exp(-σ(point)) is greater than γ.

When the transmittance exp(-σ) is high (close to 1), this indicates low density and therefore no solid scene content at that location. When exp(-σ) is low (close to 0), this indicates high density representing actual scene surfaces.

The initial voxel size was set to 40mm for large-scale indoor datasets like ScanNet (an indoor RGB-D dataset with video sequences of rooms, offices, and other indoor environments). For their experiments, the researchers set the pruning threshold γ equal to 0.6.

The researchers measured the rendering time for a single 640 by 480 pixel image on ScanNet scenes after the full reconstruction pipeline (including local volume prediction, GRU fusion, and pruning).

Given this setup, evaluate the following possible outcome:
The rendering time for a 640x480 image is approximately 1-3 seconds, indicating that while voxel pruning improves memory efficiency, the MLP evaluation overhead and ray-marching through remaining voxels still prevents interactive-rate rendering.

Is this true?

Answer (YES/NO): NO